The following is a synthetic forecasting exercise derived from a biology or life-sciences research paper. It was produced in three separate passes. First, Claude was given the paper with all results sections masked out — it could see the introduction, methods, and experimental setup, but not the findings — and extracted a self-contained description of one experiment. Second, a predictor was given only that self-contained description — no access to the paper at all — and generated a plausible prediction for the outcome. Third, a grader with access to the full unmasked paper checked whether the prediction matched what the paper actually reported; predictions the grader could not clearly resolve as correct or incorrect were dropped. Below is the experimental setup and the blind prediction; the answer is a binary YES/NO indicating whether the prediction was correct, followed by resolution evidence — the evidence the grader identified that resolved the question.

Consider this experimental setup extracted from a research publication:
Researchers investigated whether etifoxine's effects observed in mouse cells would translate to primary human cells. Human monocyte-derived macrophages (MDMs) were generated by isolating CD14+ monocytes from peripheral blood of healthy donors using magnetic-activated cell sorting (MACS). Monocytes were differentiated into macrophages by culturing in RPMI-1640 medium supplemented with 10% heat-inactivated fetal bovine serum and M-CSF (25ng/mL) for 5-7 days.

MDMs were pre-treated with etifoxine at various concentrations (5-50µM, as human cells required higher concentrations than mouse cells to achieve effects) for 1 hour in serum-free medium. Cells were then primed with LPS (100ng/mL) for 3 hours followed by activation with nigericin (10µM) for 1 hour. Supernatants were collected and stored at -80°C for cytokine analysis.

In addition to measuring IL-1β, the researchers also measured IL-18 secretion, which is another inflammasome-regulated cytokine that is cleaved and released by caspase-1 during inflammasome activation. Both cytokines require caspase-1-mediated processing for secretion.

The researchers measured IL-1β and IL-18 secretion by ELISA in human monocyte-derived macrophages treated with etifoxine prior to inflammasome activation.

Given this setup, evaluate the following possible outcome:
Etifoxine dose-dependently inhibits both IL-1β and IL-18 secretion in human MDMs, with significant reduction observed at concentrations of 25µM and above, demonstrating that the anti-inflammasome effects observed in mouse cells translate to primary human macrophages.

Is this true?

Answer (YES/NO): NO